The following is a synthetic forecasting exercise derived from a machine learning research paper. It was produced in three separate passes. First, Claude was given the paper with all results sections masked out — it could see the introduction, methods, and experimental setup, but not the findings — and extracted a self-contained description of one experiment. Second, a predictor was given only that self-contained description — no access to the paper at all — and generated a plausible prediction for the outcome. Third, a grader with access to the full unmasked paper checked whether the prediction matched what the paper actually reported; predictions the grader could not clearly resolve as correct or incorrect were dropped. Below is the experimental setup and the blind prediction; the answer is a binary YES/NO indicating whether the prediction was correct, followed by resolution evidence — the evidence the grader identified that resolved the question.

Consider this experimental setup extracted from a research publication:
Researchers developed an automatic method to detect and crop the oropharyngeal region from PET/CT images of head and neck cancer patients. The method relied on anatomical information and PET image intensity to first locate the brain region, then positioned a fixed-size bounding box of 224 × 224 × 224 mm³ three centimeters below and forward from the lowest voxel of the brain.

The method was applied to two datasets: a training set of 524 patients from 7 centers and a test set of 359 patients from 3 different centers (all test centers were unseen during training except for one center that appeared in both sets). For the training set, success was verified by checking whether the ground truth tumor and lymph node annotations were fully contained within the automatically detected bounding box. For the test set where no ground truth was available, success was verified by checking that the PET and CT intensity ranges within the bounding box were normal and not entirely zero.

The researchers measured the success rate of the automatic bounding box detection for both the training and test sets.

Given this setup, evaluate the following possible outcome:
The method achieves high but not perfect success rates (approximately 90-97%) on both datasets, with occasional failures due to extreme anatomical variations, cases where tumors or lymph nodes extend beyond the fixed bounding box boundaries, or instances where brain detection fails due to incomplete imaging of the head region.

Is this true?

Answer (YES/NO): NO